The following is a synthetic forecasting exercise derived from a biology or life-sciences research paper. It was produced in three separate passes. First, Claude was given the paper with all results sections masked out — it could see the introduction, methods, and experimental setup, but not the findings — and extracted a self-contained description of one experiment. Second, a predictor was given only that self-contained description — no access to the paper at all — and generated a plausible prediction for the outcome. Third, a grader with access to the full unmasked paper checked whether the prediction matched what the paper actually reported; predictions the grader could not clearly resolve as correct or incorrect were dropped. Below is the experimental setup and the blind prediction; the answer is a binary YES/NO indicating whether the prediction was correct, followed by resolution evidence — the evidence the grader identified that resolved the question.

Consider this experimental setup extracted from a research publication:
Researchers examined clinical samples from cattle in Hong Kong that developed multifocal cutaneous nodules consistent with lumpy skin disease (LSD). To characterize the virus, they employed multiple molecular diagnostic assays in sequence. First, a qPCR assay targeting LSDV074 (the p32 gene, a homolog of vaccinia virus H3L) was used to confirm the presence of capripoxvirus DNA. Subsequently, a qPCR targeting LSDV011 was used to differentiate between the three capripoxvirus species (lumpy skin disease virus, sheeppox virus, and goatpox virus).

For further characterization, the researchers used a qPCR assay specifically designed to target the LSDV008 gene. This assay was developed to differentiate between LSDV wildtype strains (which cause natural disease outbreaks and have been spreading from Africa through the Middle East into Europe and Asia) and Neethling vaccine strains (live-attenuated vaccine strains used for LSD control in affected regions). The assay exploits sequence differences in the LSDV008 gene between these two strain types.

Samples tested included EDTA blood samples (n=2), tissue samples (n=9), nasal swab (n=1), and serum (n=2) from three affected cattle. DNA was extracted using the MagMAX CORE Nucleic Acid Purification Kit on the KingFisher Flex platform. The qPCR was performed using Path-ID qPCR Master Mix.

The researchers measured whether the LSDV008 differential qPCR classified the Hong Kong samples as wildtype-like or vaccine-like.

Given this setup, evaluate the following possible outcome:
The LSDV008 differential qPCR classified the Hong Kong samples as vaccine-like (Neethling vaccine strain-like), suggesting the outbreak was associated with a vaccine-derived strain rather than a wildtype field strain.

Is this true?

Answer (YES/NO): YES